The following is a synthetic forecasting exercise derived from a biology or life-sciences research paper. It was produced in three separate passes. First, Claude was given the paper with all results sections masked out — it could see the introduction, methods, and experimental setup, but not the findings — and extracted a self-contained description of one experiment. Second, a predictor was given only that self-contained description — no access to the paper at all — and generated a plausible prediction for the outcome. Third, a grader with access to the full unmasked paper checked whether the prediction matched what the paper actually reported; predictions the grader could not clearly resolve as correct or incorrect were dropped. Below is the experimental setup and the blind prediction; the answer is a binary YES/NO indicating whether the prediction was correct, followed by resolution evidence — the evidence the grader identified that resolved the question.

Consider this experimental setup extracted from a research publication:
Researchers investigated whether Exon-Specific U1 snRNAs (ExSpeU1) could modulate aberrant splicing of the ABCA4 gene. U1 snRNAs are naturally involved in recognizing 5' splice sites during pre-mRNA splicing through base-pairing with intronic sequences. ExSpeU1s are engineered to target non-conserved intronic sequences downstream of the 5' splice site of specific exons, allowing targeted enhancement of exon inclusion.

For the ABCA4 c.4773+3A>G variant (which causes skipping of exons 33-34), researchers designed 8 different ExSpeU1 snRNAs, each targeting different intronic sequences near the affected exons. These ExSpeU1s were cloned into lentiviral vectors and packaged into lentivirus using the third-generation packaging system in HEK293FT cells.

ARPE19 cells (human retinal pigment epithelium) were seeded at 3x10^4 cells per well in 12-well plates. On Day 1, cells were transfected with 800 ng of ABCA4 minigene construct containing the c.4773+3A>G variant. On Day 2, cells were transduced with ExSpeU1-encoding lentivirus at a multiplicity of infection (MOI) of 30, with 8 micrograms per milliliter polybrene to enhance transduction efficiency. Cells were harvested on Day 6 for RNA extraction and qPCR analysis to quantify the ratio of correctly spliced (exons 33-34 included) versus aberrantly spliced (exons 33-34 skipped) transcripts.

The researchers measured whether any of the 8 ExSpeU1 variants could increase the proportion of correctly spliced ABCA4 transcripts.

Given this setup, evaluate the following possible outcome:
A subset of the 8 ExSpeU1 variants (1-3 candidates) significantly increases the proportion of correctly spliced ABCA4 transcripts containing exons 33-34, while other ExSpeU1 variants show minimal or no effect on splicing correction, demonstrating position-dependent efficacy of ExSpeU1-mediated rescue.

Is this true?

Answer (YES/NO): YES